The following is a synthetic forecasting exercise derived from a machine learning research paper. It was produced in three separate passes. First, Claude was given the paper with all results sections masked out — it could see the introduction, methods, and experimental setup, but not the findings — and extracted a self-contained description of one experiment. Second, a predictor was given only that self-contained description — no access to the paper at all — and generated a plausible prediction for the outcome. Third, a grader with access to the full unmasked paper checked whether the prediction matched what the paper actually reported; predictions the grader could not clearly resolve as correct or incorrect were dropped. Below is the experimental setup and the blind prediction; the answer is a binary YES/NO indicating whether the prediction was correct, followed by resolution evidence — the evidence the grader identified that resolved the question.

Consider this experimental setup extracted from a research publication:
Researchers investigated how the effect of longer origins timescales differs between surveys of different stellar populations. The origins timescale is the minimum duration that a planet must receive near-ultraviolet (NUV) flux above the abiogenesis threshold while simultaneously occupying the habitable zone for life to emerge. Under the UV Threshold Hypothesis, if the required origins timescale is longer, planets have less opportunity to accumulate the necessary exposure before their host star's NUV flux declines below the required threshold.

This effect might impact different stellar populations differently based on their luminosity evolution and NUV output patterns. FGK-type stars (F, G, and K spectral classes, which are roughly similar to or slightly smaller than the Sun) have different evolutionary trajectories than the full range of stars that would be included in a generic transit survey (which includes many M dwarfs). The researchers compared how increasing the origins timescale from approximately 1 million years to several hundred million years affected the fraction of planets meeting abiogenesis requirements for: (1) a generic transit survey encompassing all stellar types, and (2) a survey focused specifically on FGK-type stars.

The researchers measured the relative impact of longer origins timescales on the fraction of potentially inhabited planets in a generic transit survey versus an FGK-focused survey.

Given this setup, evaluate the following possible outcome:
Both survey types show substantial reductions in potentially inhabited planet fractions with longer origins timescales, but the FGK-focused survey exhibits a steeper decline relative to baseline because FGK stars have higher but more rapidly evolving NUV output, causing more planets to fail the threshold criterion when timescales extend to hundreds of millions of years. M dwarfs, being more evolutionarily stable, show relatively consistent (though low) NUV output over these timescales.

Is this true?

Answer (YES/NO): NO